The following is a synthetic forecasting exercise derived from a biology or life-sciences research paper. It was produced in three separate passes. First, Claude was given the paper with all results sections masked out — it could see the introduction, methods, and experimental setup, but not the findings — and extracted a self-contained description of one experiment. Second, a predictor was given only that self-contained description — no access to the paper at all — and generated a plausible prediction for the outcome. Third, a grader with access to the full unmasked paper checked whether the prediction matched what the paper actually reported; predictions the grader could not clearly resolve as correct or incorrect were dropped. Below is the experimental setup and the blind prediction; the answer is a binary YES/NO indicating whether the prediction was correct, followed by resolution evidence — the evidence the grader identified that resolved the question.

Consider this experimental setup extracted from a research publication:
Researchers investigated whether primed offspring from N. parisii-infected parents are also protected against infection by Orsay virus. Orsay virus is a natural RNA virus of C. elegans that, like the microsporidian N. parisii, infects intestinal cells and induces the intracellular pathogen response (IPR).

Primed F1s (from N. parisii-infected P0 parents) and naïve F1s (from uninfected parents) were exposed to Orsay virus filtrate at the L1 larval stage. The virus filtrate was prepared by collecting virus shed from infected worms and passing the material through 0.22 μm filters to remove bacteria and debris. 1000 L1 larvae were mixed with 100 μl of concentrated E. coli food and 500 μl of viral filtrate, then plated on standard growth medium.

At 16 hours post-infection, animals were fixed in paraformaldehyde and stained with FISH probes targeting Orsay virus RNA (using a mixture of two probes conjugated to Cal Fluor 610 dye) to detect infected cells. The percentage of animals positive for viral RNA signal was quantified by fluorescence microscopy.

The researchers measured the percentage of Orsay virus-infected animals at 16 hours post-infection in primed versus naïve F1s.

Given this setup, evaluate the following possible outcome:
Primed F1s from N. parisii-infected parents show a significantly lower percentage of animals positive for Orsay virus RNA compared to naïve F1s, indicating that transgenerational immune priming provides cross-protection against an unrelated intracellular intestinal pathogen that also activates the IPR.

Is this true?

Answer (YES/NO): NO